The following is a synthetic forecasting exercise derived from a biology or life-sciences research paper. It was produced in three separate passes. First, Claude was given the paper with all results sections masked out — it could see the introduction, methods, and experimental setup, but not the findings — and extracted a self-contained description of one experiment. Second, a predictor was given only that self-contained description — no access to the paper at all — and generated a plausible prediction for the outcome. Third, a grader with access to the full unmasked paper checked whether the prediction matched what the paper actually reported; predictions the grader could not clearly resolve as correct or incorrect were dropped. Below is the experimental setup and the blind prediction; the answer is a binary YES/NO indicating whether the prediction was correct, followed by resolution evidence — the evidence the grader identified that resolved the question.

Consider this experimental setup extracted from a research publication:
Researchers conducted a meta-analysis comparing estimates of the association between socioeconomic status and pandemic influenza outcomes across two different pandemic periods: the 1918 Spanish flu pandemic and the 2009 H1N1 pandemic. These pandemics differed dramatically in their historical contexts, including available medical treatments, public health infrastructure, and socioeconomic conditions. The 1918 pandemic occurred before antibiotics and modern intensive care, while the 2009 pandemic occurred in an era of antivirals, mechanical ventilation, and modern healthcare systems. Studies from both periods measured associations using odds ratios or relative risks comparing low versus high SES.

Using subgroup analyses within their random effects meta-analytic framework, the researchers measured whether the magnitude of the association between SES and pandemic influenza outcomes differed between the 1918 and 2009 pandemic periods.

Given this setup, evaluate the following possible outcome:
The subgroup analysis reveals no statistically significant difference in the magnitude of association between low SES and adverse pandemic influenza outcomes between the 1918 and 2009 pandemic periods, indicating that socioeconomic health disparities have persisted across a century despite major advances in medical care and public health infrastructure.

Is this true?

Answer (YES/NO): YES